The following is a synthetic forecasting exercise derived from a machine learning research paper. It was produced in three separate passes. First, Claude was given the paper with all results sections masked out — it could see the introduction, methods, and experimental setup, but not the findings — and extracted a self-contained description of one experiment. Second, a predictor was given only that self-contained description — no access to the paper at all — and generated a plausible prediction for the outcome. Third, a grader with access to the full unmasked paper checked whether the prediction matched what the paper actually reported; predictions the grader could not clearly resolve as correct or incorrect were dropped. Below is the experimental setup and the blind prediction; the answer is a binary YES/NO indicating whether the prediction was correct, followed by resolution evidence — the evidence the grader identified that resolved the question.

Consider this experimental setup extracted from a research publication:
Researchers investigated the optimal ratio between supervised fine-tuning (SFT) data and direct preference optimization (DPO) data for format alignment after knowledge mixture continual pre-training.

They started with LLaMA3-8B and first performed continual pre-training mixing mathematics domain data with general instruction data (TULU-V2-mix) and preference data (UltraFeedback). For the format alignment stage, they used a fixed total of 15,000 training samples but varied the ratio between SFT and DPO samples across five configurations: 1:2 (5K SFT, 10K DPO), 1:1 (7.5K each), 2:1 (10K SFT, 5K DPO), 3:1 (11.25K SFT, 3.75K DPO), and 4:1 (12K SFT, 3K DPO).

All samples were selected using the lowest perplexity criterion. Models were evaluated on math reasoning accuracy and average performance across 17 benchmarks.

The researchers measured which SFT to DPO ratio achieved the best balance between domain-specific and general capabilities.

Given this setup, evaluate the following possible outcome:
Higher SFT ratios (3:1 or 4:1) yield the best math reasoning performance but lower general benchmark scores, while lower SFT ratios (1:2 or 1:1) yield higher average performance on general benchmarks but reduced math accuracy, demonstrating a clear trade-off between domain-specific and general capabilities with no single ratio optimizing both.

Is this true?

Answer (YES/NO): NO